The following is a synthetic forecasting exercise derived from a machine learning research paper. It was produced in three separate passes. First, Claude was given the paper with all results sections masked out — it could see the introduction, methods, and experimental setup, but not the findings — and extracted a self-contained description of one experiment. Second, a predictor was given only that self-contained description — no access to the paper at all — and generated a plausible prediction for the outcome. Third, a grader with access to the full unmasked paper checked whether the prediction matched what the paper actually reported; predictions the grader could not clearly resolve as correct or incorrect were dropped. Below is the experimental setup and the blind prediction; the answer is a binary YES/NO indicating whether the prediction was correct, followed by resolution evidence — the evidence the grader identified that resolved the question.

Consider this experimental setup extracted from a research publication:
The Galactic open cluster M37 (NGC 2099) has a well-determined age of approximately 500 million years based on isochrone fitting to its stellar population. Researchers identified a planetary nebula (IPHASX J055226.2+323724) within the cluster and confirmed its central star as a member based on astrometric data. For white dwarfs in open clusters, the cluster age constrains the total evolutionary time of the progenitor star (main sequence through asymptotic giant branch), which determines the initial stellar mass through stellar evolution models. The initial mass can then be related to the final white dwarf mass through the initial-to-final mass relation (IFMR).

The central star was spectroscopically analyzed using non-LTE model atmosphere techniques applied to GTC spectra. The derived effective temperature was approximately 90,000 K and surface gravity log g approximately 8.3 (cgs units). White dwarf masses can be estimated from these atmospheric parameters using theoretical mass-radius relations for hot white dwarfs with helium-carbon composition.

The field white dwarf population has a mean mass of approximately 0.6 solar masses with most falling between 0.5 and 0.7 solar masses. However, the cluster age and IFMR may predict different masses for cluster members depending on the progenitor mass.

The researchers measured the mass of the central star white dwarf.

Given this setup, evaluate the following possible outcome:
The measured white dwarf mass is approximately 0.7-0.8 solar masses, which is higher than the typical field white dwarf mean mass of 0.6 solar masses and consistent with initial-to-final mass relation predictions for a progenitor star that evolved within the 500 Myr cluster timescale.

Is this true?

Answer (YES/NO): NO